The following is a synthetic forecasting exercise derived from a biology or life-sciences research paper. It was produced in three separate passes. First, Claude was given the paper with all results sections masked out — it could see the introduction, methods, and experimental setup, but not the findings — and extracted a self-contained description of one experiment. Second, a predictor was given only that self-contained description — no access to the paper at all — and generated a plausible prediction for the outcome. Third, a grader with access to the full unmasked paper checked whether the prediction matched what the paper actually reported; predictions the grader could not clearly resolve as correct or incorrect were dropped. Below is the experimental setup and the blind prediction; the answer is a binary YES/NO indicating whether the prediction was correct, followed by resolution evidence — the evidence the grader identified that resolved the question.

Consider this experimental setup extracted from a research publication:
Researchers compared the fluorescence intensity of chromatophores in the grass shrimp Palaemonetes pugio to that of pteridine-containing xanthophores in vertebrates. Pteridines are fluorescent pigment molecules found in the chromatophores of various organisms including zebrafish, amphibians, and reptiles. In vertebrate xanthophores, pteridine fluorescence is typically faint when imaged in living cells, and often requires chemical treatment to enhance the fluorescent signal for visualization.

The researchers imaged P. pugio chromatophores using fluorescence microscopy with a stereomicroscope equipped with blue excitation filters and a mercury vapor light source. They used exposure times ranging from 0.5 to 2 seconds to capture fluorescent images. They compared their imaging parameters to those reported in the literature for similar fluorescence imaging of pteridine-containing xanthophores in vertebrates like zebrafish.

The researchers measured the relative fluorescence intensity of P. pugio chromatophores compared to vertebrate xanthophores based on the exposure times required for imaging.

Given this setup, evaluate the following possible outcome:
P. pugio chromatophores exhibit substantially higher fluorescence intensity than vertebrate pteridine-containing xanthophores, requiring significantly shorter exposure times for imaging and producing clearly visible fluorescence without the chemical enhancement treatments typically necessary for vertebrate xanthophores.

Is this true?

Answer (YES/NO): YES